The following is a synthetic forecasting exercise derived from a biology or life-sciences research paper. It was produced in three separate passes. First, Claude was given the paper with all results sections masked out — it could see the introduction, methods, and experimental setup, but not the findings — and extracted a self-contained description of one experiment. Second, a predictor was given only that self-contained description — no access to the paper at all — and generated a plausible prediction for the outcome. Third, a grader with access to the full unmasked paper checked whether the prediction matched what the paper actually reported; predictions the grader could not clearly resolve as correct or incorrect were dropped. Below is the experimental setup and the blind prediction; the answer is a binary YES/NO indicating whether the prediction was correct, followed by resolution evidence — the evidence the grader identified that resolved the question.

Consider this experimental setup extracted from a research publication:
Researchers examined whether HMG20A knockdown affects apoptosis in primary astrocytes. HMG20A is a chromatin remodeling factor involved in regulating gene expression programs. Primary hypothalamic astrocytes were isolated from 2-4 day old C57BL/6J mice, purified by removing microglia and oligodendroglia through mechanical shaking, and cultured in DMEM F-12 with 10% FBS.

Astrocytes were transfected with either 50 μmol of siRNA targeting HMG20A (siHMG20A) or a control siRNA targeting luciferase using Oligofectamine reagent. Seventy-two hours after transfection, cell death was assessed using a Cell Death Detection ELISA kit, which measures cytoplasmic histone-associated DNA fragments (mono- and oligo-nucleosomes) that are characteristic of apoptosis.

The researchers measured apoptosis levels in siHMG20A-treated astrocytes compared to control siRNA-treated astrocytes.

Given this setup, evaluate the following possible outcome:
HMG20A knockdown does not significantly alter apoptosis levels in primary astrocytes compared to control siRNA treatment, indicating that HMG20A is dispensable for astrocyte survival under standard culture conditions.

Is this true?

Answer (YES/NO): NO